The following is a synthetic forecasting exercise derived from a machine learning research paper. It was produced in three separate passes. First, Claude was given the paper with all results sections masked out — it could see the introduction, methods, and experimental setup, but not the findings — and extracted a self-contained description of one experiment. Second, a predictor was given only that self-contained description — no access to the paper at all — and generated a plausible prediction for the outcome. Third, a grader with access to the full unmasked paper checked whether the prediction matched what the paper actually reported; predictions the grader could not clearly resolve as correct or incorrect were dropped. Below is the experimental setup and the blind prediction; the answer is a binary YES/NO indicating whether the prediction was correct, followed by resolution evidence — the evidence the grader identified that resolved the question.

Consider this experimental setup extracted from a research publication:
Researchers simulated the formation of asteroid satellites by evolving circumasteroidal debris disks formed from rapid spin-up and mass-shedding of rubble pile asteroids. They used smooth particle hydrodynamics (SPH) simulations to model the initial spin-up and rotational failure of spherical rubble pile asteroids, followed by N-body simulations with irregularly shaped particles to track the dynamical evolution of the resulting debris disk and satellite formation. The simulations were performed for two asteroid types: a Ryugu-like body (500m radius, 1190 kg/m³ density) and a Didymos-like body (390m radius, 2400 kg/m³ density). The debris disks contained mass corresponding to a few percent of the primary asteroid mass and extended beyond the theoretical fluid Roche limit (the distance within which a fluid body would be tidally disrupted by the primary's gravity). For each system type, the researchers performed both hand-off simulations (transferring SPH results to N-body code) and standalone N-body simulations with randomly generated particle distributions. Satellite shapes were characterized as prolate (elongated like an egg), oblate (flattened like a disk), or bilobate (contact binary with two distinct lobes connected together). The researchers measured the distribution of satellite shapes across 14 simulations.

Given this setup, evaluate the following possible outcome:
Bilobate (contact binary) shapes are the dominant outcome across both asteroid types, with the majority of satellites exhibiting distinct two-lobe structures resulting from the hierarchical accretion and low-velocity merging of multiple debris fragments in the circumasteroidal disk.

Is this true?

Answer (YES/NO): NO